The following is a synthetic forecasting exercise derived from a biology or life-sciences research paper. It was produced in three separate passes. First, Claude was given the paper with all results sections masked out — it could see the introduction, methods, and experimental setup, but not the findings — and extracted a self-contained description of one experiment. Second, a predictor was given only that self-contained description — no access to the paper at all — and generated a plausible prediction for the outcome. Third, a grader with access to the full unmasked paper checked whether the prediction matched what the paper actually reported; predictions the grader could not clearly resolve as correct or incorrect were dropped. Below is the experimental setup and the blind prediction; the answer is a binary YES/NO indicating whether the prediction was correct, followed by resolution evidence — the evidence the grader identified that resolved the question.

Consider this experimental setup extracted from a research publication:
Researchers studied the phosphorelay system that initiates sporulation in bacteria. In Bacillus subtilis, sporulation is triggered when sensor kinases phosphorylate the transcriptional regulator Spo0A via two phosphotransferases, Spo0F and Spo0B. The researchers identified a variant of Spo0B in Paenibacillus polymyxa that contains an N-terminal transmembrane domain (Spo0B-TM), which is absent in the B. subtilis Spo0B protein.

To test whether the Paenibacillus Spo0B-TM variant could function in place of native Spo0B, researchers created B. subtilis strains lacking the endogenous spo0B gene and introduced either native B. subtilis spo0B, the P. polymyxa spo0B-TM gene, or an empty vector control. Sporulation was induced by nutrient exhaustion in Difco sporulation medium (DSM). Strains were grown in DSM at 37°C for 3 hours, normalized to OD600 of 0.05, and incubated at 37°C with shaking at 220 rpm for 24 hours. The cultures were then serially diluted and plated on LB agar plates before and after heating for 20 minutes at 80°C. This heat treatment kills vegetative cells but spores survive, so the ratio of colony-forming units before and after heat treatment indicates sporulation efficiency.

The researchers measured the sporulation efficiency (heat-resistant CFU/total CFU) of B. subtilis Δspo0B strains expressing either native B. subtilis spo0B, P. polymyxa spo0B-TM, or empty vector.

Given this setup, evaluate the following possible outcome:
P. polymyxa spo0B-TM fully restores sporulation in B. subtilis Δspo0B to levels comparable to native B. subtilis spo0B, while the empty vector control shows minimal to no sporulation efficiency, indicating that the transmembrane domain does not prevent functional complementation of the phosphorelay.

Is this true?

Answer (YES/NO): NO